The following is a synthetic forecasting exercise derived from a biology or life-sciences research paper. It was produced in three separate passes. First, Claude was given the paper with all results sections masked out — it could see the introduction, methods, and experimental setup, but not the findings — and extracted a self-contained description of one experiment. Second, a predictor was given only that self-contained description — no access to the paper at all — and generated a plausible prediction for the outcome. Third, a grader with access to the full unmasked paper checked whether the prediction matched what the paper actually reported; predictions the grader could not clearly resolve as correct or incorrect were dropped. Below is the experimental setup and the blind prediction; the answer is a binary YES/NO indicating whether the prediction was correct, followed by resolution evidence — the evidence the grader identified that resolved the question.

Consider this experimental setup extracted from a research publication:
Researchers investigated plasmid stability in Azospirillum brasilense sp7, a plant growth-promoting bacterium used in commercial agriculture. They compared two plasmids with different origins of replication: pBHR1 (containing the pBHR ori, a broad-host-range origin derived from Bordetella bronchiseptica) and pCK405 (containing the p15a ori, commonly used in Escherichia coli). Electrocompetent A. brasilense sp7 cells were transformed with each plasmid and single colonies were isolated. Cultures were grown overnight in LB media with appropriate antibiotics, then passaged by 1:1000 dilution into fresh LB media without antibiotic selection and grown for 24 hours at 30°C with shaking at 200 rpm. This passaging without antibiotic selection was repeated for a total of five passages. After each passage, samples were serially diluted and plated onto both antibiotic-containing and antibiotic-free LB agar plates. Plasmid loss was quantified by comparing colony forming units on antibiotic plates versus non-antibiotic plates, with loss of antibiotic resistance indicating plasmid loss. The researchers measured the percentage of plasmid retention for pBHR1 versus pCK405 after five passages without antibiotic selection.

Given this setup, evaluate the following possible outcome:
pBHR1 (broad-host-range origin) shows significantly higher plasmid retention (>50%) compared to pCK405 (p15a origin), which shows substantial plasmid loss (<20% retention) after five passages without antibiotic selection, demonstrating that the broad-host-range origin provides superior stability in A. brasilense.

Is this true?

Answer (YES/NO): YES